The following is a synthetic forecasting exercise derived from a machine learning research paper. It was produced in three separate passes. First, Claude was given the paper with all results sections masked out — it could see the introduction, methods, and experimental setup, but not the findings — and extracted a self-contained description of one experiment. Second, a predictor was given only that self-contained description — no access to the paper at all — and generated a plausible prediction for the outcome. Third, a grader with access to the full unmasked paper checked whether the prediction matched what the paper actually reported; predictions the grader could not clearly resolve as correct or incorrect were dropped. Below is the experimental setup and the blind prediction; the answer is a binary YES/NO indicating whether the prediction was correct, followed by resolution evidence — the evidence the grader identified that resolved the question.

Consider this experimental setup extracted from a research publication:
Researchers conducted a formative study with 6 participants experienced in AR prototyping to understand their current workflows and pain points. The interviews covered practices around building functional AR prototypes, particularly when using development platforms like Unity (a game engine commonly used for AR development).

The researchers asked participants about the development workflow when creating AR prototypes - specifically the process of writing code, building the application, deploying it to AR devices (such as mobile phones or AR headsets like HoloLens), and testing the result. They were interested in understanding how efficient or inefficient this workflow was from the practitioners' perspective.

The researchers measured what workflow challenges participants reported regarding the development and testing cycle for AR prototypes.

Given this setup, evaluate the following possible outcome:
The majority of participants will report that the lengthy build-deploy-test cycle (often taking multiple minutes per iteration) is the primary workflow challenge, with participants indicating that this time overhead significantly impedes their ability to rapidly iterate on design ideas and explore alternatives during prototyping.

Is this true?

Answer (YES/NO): NO